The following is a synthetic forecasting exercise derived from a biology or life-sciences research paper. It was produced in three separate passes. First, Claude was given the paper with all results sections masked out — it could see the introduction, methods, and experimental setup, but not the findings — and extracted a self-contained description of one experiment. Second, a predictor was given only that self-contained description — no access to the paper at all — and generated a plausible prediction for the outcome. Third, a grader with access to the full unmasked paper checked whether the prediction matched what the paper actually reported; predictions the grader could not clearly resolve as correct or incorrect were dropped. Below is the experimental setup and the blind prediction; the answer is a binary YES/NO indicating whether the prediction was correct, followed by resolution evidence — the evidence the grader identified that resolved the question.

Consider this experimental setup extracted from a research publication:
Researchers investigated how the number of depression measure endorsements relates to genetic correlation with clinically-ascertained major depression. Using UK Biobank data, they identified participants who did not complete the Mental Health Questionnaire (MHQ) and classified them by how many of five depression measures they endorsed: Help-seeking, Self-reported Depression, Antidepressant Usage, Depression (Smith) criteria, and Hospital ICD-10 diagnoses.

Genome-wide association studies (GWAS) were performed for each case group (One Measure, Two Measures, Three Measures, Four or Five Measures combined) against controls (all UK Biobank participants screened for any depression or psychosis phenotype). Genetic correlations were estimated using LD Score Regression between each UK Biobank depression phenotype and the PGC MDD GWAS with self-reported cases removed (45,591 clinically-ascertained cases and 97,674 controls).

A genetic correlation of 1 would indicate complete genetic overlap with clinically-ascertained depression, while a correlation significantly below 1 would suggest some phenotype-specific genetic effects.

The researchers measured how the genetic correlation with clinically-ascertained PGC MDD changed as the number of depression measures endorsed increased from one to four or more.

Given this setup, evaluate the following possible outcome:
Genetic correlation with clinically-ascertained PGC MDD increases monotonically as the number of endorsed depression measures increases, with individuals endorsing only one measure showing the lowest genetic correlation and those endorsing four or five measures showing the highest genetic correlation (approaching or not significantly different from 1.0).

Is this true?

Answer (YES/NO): NO